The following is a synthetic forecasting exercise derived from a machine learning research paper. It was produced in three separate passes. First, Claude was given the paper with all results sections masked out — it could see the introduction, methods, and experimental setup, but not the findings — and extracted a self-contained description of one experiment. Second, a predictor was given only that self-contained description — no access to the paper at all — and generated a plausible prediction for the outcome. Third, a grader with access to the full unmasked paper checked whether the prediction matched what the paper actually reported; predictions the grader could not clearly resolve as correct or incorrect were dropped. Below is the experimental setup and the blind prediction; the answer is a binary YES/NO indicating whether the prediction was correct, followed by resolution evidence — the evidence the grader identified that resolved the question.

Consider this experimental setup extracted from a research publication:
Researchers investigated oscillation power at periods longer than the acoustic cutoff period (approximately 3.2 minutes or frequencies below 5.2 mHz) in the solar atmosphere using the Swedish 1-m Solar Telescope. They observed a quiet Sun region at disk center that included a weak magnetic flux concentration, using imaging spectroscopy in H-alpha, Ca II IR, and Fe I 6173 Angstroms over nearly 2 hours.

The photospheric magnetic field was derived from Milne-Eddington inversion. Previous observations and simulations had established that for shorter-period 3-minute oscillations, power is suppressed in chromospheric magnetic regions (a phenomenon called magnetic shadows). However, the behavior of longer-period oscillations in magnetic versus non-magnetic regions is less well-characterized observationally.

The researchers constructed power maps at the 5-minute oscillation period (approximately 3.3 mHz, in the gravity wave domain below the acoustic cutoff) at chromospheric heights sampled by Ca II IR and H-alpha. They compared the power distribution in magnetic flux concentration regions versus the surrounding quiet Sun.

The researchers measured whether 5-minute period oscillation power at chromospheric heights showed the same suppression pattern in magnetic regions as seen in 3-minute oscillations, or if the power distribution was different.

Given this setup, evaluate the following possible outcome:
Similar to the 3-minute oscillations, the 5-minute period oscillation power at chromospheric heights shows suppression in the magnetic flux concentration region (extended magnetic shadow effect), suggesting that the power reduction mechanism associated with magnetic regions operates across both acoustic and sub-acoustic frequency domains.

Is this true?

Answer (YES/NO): NO